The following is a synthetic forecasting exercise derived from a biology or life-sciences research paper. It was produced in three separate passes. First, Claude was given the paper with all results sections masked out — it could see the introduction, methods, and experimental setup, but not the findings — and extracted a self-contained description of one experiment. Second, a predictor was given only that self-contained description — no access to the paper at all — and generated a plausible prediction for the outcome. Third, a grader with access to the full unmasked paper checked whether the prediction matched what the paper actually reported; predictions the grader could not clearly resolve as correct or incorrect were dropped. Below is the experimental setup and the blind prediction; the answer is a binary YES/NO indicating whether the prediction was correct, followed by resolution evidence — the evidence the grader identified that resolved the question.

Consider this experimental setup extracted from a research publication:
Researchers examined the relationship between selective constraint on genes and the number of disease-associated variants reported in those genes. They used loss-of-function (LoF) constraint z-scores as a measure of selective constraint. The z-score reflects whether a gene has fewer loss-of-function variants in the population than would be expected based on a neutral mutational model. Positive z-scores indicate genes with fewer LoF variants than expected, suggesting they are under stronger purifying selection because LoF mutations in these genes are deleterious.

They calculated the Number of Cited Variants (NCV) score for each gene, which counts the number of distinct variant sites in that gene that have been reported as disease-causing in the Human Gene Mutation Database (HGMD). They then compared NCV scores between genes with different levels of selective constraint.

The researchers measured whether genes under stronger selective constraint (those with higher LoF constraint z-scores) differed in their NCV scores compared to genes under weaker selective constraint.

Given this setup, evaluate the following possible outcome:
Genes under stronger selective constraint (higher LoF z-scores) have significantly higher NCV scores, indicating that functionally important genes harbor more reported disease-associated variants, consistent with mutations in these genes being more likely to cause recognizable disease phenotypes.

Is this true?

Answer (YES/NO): YES